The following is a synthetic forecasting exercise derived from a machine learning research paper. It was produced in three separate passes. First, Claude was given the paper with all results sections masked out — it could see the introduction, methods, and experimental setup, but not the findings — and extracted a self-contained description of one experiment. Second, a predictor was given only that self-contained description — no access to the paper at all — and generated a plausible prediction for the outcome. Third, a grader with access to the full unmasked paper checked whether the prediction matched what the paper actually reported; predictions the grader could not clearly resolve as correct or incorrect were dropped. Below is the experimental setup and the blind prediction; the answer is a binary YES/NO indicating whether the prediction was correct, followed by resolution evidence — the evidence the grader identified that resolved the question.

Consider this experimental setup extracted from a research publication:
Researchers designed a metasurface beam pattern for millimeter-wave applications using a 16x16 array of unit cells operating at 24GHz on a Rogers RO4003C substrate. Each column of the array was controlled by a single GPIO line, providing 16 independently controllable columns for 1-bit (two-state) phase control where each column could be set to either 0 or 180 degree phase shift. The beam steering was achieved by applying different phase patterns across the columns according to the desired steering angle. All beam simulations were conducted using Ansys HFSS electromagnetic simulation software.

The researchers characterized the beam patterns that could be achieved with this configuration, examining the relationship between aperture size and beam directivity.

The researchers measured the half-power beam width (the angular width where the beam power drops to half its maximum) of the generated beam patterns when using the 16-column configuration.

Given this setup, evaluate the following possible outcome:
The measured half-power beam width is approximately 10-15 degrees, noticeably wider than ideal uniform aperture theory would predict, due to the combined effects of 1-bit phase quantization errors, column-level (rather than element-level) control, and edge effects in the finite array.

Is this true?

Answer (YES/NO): NO